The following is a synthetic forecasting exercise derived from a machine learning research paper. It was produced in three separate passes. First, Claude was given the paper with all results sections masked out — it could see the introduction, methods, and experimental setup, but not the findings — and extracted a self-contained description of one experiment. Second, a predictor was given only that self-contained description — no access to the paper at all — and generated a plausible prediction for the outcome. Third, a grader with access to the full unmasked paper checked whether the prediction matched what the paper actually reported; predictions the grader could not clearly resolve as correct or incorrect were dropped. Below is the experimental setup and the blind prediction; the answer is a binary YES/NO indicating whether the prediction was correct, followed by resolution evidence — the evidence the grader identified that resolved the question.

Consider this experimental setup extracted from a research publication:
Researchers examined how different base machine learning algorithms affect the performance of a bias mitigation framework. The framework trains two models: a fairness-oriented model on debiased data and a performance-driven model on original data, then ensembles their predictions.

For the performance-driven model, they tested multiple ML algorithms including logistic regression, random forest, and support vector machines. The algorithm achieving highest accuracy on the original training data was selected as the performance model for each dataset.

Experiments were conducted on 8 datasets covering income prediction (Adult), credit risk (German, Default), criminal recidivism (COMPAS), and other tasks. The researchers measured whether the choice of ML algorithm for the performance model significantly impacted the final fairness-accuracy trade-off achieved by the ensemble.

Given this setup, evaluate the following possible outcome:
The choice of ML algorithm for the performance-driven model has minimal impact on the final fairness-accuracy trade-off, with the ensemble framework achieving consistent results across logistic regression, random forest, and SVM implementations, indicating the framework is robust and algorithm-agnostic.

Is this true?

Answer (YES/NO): YES